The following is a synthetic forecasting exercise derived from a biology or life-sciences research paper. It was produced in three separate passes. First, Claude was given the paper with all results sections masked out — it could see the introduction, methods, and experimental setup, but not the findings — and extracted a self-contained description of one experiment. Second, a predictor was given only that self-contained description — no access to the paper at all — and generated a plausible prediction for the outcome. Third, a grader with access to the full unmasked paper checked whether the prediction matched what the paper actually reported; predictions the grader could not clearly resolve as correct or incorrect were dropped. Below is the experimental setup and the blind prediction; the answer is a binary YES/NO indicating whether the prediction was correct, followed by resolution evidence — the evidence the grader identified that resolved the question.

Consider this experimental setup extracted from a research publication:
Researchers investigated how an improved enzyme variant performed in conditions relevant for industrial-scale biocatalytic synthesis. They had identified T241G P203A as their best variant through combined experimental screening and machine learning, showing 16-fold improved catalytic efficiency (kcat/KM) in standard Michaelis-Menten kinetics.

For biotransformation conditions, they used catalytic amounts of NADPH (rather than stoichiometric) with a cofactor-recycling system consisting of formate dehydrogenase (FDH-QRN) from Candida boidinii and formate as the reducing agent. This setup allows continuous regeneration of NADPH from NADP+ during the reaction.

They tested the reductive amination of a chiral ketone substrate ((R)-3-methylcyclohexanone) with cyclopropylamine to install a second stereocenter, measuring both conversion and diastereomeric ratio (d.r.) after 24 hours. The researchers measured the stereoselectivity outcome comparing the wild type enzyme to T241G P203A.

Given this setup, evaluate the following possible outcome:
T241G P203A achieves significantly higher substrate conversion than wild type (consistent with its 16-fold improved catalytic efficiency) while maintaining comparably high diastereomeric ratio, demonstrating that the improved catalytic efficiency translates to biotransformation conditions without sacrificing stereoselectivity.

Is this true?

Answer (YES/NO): NO